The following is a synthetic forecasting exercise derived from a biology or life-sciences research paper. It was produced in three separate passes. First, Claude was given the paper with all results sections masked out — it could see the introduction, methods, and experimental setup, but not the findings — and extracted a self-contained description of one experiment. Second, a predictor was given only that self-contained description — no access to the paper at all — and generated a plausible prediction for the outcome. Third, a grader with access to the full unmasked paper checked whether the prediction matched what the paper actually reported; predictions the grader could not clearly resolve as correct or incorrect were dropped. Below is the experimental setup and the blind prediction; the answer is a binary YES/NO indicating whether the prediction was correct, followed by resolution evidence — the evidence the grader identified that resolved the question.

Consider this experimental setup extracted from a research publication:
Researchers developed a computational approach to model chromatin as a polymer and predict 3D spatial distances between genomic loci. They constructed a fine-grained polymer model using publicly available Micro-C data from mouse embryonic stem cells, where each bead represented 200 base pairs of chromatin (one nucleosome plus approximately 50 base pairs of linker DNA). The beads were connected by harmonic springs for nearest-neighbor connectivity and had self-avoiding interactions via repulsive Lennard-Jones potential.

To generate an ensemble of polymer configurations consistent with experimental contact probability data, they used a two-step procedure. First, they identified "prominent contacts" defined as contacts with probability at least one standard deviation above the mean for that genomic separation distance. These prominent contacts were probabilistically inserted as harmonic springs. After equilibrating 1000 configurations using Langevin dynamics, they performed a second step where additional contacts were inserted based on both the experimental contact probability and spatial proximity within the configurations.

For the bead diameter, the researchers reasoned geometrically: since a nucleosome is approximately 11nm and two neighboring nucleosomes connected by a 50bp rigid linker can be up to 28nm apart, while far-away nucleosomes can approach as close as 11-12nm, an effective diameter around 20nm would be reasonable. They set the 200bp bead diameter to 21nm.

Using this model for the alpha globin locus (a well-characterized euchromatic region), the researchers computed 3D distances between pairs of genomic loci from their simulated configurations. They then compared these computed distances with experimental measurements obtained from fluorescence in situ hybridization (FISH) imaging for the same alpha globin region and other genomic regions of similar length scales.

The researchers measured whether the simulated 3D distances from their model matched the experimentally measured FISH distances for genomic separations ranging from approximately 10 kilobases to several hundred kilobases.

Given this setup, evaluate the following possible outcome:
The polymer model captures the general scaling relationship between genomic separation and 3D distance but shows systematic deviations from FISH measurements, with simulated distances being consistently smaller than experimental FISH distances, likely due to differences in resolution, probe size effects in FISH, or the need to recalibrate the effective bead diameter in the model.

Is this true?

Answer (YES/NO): NO